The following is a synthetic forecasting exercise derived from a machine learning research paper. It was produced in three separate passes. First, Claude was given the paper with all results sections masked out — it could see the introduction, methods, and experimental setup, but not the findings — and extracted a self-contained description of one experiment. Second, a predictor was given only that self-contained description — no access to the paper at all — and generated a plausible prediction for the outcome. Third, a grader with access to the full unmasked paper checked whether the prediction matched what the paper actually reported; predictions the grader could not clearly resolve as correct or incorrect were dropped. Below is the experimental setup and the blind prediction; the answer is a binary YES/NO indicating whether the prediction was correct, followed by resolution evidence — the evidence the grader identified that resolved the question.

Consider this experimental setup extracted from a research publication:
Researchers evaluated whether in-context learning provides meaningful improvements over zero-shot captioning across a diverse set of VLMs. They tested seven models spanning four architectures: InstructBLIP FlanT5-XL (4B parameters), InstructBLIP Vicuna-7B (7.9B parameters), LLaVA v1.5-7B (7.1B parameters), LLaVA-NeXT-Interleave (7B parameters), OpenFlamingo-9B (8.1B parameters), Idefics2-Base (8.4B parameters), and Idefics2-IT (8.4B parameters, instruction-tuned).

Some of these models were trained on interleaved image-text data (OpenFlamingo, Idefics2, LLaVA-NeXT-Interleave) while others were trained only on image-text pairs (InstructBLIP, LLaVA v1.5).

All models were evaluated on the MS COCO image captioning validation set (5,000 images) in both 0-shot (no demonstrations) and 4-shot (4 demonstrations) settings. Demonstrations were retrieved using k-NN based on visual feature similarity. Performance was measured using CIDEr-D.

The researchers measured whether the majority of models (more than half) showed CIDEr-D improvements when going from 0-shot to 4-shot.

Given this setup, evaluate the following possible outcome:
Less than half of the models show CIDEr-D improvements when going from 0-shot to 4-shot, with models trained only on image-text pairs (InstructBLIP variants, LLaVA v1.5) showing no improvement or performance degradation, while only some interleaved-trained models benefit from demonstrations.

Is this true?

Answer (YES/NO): NO